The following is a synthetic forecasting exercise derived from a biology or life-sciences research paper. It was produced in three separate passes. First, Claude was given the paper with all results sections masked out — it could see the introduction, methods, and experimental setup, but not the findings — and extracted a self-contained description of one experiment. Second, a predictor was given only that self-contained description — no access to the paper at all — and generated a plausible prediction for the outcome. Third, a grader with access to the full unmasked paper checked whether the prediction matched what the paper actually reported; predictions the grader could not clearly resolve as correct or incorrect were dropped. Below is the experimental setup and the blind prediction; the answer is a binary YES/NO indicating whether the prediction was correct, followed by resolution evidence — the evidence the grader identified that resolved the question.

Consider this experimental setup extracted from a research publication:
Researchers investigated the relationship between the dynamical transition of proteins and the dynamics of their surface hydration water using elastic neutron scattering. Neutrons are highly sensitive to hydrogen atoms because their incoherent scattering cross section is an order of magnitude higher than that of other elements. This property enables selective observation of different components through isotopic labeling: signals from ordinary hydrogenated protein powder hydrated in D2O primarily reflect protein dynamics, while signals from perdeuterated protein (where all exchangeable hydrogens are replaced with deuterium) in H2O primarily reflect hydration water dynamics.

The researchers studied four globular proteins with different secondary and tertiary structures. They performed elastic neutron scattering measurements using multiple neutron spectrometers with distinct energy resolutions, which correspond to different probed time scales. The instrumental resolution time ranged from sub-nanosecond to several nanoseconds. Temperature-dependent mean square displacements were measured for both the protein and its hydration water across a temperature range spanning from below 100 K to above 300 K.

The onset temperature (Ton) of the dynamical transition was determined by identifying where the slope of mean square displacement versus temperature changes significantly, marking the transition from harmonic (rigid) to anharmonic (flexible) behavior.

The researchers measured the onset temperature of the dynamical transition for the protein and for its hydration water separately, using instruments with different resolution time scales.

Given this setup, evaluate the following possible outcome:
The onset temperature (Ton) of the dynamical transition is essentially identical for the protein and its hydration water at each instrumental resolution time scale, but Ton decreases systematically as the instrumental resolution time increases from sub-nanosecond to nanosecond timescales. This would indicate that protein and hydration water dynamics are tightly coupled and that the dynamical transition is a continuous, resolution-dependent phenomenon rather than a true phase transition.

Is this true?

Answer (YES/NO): NO